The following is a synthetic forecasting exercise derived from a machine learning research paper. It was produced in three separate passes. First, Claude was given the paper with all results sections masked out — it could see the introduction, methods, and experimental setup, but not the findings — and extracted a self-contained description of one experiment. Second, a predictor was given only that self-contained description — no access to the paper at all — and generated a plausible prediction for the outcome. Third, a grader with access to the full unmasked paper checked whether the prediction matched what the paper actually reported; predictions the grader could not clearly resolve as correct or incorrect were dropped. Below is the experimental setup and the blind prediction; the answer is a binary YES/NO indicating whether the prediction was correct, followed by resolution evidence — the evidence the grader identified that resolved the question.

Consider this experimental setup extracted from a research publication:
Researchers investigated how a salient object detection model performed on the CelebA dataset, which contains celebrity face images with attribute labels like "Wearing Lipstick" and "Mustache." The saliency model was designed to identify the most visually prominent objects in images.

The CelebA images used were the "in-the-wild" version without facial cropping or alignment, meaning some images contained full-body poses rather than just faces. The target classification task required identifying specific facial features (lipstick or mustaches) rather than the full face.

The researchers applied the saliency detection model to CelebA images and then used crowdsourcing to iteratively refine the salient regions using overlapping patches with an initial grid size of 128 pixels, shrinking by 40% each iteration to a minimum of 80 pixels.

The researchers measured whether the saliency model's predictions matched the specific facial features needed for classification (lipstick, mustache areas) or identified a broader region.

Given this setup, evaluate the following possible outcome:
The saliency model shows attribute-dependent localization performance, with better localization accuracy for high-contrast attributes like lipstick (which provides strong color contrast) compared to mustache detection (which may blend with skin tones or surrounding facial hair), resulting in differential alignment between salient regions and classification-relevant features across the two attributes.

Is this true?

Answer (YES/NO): NO